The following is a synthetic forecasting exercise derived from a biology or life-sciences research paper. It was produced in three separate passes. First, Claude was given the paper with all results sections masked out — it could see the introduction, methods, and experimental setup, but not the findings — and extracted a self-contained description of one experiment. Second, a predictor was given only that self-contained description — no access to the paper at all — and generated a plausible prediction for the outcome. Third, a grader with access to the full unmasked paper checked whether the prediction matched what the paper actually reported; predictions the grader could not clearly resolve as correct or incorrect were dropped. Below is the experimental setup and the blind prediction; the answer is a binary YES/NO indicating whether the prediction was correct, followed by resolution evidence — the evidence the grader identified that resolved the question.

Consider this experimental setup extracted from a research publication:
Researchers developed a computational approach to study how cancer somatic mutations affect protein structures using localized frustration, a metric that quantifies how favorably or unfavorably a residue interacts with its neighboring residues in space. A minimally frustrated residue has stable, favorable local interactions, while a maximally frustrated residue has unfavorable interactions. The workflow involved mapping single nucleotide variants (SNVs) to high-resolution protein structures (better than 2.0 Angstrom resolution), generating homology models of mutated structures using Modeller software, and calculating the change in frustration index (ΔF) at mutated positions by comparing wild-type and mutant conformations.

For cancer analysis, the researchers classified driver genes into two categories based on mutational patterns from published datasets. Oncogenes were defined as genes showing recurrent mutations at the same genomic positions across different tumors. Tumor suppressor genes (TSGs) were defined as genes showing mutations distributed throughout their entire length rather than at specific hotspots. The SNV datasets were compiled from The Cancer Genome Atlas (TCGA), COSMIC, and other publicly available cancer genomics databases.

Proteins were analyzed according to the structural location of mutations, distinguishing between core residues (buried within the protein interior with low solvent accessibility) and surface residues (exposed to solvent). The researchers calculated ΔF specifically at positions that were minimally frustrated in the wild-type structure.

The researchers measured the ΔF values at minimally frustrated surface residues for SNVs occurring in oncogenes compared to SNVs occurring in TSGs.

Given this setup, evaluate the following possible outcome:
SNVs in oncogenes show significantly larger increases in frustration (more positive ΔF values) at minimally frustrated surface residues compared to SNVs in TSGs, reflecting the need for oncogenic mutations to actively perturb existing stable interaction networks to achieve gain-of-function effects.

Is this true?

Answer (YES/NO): NO